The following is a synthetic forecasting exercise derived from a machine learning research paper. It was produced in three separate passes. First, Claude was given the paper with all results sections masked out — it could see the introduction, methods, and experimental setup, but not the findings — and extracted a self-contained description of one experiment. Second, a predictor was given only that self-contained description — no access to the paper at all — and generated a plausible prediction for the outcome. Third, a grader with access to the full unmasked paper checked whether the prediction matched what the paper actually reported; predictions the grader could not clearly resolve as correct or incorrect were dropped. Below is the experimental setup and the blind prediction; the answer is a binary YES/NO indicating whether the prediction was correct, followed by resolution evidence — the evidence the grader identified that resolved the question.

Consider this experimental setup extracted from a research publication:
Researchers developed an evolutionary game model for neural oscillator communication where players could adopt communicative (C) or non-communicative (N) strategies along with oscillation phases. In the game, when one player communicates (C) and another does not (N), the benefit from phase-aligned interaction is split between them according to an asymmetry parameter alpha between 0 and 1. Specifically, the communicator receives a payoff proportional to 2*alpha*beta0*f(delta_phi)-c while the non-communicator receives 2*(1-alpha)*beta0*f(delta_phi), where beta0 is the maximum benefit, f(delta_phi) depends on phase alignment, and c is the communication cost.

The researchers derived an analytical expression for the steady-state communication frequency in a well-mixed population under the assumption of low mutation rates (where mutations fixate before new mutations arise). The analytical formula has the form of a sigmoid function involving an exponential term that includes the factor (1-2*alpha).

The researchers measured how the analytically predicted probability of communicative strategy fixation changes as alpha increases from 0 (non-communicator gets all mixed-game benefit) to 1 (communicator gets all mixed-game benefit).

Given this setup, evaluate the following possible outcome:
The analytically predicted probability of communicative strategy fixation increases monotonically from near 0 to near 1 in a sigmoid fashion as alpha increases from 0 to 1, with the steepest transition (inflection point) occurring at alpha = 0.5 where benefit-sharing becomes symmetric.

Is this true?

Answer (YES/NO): NO